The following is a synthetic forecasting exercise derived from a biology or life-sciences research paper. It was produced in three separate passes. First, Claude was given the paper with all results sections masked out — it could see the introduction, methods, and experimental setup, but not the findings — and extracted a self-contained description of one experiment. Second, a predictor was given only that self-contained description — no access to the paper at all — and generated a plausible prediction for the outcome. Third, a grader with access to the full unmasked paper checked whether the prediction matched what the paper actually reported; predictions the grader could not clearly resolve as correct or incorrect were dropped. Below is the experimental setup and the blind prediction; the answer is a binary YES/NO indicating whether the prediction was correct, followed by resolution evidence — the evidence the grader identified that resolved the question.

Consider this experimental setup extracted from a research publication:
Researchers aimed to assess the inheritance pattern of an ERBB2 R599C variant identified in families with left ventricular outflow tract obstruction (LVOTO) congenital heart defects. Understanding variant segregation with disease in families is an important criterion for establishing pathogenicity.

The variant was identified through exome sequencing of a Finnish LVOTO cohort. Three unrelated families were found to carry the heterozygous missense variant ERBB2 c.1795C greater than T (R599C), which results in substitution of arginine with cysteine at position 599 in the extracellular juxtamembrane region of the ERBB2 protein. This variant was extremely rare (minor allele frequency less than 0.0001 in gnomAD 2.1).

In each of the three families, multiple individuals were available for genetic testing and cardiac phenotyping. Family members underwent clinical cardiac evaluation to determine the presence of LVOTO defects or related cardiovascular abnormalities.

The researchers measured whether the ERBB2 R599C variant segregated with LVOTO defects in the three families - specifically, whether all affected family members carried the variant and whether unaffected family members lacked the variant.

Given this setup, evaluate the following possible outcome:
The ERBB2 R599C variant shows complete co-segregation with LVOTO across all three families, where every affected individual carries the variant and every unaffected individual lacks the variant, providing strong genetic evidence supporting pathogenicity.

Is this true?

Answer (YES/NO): NO